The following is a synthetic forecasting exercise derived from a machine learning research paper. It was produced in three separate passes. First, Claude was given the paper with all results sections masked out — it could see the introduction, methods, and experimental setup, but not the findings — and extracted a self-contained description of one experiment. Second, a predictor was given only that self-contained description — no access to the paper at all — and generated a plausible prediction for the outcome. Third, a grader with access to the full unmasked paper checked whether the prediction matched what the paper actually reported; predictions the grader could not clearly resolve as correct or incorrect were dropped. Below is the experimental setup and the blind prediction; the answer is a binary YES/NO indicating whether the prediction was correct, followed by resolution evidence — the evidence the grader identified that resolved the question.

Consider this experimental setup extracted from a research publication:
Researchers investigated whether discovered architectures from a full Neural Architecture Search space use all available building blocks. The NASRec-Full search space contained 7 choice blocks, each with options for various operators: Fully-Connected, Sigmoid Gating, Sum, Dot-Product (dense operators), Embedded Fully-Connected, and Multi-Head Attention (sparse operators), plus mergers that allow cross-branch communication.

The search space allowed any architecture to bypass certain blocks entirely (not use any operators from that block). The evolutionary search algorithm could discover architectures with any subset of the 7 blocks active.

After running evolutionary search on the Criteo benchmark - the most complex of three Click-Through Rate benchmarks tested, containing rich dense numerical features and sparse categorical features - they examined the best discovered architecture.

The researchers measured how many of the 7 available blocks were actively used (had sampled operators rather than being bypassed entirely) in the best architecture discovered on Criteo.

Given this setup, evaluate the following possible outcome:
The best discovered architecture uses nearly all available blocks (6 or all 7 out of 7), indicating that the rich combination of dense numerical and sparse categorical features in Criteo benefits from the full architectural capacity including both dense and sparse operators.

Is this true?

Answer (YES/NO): NO